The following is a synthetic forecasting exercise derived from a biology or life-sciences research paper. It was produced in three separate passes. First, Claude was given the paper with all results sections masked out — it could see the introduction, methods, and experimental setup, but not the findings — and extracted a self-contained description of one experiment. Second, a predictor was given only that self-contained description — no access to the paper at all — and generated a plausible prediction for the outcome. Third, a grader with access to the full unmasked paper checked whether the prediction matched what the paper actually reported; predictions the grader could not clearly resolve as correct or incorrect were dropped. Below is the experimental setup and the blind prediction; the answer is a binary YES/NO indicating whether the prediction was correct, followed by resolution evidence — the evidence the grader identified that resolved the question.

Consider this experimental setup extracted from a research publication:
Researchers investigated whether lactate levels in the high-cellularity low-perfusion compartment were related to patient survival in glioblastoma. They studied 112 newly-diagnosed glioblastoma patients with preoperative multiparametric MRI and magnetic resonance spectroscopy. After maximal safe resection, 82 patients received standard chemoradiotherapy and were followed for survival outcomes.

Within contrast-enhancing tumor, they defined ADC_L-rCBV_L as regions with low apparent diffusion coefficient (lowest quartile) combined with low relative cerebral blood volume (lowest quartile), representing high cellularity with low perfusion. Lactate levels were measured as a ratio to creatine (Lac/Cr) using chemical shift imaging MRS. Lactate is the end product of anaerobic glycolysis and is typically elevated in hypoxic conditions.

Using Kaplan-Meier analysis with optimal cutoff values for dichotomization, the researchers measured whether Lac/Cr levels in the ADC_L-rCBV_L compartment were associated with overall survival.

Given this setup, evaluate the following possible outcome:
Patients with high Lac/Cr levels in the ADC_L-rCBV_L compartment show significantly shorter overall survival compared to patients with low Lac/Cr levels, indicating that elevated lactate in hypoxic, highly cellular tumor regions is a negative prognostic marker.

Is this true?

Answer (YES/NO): NO